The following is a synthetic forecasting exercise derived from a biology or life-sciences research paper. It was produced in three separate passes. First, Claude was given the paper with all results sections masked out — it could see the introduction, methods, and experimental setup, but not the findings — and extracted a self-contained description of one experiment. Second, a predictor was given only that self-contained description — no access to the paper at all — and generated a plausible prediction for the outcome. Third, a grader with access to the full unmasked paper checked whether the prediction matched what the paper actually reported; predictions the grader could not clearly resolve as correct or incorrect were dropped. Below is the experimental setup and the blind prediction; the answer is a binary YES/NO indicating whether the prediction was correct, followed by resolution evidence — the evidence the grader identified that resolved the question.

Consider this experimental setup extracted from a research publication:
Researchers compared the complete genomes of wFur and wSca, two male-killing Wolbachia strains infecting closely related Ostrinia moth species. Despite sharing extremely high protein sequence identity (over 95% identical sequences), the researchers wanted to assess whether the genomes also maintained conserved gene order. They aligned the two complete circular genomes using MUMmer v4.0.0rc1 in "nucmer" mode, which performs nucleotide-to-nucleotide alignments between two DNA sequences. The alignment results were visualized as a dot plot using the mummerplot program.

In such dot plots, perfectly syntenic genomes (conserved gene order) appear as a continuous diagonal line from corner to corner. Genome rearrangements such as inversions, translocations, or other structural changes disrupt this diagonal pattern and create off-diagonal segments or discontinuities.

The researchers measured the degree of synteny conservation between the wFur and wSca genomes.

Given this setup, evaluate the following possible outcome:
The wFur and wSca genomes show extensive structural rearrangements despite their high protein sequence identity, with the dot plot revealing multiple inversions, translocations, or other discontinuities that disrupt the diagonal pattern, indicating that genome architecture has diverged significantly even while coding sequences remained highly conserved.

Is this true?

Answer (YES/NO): YES